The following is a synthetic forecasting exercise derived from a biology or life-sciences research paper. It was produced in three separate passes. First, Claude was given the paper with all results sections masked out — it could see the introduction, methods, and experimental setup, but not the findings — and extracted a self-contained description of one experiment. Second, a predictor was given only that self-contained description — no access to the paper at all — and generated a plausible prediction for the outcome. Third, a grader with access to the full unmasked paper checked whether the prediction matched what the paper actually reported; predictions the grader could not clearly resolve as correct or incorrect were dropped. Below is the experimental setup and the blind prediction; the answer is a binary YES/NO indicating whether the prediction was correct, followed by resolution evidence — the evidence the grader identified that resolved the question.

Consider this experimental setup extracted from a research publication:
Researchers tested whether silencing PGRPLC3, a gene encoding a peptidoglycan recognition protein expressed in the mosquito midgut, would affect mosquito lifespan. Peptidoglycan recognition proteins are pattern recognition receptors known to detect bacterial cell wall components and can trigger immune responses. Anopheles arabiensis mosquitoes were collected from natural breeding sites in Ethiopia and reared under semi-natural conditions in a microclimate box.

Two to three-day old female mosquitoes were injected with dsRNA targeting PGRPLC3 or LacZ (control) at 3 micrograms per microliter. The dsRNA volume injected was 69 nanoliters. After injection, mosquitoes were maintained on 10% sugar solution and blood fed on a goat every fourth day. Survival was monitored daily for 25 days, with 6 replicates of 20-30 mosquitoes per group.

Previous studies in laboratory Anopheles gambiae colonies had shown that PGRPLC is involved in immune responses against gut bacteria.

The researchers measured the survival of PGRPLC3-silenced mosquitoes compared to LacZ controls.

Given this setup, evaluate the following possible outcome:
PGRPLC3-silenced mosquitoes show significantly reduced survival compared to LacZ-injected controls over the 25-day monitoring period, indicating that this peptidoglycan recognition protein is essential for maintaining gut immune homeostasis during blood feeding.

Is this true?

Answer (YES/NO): NO